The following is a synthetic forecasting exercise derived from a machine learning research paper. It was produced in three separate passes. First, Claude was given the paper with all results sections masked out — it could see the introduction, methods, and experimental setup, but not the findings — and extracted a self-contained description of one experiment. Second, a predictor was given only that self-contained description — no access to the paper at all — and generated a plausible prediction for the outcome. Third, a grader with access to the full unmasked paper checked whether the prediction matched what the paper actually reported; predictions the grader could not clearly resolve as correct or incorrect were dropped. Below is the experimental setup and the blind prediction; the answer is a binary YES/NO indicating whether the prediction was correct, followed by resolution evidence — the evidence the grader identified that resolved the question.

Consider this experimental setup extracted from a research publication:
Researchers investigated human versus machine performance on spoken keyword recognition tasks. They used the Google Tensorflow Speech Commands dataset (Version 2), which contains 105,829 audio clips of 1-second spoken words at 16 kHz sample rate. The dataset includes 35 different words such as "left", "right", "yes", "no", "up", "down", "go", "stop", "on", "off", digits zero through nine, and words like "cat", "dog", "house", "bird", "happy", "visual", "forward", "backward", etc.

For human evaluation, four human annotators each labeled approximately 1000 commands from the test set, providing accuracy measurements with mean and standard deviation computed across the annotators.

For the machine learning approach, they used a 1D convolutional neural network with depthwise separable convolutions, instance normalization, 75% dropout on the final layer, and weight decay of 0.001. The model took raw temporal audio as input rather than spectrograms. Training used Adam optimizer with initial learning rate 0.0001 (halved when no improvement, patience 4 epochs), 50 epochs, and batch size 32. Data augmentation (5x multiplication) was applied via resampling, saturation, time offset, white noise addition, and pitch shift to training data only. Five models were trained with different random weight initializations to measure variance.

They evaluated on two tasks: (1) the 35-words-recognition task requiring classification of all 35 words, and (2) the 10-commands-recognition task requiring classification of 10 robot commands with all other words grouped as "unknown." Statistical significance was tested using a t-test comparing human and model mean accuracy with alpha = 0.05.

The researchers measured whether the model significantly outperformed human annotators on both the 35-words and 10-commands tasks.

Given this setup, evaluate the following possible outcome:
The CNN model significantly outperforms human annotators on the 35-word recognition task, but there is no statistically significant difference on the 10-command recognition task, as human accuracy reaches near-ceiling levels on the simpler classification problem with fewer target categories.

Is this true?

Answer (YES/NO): YES